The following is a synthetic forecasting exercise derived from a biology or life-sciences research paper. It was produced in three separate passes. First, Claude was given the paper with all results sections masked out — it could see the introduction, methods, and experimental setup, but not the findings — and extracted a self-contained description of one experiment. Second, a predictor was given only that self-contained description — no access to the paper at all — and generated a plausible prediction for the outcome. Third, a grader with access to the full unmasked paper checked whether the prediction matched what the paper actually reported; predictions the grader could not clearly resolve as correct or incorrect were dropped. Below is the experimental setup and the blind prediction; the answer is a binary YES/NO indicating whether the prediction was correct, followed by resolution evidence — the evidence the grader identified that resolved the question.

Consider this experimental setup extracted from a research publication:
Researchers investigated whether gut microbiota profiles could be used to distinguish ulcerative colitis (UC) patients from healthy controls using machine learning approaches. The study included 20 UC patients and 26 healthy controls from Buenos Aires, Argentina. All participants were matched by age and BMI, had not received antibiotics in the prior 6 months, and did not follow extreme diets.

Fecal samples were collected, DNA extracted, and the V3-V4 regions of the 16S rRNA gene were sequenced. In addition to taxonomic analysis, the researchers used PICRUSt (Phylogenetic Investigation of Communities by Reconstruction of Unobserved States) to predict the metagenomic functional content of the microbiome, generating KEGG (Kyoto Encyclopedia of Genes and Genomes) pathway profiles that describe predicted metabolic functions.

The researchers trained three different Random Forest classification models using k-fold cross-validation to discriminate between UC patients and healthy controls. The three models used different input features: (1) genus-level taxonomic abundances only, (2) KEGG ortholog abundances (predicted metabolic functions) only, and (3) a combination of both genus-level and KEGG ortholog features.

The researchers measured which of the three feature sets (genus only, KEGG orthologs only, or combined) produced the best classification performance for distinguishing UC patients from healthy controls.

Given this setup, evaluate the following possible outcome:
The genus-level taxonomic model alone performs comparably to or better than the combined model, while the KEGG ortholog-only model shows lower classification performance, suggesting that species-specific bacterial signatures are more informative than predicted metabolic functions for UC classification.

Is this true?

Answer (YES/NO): NO